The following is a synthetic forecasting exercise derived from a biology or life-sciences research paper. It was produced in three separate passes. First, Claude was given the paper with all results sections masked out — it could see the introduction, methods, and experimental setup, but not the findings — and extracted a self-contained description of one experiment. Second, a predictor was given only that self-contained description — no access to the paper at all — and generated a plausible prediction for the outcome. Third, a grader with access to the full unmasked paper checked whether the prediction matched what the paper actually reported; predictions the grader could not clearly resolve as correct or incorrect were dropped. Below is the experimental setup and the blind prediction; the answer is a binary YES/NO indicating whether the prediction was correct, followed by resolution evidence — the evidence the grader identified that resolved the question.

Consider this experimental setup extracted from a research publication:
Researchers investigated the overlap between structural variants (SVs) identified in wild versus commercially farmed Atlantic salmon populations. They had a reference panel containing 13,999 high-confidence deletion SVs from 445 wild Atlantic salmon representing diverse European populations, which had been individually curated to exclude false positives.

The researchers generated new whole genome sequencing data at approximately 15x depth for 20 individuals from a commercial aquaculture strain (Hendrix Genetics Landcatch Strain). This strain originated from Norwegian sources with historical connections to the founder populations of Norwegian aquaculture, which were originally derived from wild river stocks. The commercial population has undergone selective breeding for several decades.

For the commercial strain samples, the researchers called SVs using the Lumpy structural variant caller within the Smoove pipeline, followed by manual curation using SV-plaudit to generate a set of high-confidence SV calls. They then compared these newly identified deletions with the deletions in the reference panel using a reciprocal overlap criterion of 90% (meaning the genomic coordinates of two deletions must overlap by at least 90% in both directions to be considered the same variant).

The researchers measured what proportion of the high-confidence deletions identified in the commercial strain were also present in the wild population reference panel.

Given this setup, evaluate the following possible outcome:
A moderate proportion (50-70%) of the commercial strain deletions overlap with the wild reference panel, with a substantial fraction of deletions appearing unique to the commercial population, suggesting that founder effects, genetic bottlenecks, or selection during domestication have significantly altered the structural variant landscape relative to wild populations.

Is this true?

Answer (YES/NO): YES